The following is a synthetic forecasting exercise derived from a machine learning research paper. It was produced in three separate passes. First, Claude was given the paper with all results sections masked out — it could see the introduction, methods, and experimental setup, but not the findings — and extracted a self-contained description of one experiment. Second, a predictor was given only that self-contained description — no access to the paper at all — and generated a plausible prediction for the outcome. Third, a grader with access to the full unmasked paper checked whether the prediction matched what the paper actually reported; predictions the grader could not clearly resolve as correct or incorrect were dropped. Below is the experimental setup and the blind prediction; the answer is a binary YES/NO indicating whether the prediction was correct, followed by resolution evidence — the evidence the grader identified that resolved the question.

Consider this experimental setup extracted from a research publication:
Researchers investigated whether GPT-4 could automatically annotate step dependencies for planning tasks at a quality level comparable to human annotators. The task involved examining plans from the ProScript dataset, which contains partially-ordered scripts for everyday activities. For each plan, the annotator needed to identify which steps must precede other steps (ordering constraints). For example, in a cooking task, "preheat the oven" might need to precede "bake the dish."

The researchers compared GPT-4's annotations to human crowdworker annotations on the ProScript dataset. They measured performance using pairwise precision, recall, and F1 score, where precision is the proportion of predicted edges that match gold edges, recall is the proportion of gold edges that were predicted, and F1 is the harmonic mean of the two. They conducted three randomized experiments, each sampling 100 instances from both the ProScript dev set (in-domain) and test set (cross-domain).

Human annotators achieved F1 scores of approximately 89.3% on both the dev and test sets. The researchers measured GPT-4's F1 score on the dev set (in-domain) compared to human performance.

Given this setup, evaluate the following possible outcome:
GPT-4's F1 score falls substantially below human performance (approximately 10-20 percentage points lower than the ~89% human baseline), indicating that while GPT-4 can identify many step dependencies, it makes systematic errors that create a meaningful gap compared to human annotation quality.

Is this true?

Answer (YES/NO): NO